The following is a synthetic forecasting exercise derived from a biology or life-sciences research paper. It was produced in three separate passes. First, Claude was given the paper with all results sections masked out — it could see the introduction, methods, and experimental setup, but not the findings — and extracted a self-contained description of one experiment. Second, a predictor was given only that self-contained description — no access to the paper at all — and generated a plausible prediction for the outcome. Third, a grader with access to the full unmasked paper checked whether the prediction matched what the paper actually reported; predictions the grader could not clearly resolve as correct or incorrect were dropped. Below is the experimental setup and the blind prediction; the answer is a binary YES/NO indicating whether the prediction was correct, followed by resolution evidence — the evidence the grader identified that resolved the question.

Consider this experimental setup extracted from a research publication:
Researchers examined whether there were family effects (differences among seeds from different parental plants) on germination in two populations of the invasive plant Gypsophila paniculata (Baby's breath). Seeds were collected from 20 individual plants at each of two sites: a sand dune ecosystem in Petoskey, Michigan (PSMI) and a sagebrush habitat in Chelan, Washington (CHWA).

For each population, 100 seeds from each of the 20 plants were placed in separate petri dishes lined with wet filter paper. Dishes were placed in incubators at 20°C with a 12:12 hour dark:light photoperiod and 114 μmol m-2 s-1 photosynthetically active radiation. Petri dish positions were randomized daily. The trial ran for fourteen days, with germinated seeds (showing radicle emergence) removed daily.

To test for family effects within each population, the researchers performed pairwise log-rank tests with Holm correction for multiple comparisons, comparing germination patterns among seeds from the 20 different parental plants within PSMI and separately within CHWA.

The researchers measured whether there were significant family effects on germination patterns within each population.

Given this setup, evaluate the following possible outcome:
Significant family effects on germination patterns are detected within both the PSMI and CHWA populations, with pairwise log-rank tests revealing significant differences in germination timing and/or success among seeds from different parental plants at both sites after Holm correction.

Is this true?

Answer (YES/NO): YES